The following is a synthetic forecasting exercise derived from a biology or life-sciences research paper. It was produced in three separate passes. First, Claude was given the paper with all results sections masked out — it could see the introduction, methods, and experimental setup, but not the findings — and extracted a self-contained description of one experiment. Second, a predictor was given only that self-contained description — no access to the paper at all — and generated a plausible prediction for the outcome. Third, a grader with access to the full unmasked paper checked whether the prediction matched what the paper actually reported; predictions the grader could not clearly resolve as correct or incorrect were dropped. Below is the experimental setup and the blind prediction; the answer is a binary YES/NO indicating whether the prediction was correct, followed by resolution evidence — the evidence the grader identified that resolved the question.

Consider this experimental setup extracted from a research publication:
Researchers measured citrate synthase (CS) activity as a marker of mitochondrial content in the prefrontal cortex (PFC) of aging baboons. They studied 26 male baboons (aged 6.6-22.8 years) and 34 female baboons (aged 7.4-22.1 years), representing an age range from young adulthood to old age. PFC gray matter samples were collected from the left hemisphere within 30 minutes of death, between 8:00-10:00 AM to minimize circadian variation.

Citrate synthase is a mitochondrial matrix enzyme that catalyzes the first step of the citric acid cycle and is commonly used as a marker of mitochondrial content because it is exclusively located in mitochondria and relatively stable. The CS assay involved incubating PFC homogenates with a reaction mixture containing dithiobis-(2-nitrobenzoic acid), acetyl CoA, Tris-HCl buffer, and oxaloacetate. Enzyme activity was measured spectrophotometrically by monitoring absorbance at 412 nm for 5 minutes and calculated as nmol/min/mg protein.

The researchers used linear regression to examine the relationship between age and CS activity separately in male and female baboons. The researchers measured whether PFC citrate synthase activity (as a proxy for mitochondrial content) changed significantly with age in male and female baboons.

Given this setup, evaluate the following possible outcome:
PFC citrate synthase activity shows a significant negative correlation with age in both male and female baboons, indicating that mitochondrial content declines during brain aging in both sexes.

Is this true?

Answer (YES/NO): NO